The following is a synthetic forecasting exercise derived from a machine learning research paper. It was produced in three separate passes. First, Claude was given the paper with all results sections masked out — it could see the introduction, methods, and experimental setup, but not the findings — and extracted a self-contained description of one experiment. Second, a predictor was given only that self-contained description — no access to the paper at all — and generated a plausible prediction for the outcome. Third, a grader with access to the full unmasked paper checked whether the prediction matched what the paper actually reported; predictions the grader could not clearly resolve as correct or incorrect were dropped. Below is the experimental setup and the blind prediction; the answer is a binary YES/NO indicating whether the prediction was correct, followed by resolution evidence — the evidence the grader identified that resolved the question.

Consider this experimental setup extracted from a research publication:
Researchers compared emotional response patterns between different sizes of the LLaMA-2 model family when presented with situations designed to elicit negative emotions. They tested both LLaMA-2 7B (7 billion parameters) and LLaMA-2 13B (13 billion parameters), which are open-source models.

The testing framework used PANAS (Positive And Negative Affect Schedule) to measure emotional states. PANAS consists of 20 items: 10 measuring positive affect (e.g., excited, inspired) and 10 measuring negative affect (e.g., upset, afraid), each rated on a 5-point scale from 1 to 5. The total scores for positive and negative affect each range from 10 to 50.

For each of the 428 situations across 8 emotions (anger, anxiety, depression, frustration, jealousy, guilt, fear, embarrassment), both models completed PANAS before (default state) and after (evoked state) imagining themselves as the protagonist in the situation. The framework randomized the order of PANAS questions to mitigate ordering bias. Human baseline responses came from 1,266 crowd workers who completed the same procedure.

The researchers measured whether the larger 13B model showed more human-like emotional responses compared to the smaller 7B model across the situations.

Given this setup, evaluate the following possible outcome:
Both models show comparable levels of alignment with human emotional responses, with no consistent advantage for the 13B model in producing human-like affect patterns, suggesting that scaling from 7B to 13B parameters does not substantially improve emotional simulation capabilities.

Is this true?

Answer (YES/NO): NO